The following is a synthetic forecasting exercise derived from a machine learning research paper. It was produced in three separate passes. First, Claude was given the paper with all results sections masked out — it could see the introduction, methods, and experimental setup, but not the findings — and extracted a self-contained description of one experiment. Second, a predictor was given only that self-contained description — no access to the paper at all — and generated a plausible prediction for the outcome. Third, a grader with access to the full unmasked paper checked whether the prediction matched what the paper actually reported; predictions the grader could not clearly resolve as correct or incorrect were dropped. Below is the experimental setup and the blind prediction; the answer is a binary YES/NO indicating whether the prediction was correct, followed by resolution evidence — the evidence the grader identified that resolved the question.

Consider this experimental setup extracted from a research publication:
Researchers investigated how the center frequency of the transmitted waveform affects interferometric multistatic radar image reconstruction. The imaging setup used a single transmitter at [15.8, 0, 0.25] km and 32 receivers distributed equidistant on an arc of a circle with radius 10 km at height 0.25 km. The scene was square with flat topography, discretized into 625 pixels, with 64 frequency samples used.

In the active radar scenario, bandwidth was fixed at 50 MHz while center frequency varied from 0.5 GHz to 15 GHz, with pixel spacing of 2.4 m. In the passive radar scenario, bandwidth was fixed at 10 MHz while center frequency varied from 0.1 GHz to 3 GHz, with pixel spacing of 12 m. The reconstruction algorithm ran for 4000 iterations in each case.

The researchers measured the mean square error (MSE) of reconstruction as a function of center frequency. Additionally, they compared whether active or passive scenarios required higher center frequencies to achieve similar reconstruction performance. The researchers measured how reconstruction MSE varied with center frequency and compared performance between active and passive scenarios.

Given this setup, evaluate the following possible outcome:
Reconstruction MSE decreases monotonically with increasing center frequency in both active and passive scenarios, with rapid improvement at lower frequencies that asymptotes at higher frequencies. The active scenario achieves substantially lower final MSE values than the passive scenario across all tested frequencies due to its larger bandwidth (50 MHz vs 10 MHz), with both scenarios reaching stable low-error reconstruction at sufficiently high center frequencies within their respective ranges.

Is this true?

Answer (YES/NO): NO